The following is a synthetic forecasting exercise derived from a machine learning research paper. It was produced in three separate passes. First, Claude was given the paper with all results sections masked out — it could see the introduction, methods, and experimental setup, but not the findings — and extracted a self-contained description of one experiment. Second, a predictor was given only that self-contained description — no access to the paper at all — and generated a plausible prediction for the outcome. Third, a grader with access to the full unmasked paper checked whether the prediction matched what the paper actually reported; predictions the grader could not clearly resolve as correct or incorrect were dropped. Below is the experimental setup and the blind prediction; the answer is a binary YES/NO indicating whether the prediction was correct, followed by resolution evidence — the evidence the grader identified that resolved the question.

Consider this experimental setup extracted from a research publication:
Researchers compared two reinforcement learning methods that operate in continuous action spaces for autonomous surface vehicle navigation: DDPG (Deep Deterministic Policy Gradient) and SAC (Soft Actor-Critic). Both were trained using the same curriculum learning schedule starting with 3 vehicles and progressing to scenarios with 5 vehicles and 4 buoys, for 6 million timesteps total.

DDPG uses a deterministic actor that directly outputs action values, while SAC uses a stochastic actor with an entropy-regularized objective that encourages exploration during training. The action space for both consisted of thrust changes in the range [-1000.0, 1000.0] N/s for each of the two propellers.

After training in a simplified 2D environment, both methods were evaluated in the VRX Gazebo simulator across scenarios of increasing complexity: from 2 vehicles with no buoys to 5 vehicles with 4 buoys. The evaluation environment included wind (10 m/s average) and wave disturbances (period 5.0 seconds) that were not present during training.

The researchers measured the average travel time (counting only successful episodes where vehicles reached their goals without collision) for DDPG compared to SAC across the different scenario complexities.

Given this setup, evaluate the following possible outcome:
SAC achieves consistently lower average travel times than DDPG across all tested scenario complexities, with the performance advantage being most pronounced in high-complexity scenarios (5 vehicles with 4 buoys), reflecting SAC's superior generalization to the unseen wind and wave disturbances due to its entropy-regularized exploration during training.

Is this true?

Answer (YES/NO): NO